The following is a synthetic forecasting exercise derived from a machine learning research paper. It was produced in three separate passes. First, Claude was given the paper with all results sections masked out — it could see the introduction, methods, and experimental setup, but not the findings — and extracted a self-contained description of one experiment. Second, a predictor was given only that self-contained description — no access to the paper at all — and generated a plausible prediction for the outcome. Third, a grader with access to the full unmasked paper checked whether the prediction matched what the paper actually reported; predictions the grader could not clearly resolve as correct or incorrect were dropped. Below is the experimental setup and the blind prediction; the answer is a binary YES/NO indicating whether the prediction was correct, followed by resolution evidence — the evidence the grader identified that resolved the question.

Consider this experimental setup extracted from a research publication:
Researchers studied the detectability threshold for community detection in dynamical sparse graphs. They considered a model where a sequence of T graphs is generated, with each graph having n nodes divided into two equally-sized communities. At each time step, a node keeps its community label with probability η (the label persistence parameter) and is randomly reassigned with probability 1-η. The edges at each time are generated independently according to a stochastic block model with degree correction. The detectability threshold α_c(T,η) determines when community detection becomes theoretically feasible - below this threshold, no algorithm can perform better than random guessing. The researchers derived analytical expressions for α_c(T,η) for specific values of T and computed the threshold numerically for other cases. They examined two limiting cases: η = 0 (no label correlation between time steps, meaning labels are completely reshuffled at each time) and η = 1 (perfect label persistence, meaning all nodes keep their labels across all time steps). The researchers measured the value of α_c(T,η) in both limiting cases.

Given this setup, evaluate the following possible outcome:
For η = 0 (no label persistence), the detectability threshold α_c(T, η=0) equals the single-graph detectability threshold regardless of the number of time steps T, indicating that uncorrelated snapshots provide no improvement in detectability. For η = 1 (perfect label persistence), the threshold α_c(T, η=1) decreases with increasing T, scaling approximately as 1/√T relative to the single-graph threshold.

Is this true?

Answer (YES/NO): YES